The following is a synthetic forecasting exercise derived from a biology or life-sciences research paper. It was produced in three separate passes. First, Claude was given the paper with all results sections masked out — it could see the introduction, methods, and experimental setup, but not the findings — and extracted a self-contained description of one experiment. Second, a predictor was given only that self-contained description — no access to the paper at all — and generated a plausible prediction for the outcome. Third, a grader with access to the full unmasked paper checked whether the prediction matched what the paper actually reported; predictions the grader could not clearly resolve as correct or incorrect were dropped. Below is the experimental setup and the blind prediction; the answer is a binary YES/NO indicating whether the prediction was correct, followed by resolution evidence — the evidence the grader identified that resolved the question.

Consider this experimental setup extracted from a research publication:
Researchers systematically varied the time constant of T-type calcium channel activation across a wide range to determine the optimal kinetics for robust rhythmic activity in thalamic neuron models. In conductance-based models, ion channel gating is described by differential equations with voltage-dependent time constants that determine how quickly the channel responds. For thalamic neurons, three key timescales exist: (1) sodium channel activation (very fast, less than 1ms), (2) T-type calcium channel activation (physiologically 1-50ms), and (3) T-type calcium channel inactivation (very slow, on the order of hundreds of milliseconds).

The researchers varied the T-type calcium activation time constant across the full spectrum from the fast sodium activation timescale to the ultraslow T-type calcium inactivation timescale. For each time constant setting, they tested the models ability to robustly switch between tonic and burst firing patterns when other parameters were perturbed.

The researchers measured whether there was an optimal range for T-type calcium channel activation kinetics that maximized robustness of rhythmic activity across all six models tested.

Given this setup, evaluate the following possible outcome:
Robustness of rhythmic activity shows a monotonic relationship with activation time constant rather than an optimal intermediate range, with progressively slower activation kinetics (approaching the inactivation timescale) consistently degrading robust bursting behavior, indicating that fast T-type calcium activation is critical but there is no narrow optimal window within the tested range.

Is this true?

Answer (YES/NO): NO